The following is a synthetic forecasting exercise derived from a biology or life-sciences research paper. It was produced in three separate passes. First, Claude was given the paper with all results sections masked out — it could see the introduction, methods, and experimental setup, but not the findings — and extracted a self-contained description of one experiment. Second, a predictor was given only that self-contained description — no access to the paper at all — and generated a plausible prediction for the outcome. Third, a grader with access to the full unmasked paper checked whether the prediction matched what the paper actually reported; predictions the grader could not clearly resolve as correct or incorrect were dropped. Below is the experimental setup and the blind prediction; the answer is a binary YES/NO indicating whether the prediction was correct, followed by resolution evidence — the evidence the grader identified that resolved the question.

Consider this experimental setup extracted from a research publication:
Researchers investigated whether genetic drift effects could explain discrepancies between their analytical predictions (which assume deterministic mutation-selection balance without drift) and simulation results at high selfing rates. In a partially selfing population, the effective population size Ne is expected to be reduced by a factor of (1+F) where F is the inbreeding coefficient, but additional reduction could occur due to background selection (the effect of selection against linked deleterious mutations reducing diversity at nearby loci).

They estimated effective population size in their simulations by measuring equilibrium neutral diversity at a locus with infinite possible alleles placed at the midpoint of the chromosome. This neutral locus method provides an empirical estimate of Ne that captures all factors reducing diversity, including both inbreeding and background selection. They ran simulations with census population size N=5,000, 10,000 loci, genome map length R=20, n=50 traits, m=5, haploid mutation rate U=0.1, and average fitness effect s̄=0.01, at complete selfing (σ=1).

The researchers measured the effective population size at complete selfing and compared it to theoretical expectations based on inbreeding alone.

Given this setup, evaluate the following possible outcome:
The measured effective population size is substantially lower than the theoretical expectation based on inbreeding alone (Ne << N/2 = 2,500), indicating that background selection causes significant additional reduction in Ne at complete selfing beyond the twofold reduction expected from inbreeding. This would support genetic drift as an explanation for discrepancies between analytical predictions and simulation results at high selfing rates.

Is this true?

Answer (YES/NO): NO